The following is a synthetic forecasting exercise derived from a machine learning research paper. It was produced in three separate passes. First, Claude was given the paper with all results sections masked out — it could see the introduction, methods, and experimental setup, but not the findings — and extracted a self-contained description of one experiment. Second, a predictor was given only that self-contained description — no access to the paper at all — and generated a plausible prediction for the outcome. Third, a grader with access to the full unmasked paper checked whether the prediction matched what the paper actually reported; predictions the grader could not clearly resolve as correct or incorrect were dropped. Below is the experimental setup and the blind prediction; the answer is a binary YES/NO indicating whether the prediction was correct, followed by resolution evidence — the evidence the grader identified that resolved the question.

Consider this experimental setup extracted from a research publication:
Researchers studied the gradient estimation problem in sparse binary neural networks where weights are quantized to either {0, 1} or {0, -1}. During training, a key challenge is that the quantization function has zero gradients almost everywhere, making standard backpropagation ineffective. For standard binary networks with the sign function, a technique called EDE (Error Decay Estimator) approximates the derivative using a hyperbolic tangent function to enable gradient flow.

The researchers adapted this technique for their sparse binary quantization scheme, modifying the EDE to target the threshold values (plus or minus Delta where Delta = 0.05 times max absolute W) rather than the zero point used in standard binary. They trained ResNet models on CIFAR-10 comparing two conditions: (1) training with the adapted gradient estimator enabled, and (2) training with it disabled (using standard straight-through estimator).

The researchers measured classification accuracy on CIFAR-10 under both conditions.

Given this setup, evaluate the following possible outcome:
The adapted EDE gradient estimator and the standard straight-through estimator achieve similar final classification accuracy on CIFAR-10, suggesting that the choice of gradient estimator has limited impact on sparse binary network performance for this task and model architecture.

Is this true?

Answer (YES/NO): YES